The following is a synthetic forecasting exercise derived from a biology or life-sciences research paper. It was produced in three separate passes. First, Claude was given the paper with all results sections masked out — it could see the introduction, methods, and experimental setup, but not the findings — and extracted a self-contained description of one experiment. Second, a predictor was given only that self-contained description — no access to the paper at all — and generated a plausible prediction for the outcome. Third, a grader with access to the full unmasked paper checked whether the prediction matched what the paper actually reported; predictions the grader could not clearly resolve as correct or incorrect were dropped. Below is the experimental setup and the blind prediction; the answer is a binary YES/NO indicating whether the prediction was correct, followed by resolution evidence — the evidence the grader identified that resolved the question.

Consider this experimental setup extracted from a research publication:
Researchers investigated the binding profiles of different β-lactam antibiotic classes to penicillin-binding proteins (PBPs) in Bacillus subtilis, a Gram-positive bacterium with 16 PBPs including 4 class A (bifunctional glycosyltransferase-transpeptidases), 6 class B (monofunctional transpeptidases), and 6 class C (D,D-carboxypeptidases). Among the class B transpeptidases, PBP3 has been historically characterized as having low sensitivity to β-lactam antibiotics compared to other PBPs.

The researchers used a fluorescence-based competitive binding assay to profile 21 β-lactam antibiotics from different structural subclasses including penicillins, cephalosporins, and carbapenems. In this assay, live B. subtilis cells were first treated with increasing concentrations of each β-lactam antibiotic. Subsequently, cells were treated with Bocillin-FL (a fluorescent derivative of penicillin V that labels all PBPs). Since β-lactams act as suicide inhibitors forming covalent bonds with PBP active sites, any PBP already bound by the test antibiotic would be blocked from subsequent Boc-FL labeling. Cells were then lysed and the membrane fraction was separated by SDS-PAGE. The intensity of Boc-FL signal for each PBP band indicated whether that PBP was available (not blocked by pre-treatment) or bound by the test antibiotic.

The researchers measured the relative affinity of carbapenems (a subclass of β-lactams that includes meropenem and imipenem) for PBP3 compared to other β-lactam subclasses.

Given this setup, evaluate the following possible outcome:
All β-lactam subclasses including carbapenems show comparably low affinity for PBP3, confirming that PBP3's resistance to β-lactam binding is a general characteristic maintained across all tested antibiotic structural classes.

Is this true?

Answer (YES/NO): NO